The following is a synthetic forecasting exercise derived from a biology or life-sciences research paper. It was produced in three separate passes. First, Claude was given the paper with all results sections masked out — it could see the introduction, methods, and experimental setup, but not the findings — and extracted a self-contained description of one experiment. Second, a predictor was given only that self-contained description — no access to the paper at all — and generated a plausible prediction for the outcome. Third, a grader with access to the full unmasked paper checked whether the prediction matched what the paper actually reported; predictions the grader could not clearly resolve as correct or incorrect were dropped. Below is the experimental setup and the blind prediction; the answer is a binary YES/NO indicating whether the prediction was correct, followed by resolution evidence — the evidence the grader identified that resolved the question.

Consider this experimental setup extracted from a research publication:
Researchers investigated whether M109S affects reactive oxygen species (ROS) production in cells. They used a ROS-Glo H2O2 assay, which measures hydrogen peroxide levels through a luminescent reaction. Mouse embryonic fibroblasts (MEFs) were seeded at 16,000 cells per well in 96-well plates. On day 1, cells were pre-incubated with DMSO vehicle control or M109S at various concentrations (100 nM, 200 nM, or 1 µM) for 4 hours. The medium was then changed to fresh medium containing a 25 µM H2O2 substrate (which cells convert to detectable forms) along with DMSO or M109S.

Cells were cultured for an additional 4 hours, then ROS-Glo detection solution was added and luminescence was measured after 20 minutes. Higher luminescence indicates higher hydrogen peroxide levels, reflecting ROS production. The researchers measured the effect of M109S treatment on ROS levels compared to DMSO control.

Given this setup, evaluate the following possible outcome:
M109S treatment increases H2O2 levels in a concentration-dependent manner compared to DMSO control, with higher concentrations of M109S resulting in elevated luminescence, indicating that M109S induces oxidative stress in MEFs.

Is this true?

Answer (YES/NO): NO